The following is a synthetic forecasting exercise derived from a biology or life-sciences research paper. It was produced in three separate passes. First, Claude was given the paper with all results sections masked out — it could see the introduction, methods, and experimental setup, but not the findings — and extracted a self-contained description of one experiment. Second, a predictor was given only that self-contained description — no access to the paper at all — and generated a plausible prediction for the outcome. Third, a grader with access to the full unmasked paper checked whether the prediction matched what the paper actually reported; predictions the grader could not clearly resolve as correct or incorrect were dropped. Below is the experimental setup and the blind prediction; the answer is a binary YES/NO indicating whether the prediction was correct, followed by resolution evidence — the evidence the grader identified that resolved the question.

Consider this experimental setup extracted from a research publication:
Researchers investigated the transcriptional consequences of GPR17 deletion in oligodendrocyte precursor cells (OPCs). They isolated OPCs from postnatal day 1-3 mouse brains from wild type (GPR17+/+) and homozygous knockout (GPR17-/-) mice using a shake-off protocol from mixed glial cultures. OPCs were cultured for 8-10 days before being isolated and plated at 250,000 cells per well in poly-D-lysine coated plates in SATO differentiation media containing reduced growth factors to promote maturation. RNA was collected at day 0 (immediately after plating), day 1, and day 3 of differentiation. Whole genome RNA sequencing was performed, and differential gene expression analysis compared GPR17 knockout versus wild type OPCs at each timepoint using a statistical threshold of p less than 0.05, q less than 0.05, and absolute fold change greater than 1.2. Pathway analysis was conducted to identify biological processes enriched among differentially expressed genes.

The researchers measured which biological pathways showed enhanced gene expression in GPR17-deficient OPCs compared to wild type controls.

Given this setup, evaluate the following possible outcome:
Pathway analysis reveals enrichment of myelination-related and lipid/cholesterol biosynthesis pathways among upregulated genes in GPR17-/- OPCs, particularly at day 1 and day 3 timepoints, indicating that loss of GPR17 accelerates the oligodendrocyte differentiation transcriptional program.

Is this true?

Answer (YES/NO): NO